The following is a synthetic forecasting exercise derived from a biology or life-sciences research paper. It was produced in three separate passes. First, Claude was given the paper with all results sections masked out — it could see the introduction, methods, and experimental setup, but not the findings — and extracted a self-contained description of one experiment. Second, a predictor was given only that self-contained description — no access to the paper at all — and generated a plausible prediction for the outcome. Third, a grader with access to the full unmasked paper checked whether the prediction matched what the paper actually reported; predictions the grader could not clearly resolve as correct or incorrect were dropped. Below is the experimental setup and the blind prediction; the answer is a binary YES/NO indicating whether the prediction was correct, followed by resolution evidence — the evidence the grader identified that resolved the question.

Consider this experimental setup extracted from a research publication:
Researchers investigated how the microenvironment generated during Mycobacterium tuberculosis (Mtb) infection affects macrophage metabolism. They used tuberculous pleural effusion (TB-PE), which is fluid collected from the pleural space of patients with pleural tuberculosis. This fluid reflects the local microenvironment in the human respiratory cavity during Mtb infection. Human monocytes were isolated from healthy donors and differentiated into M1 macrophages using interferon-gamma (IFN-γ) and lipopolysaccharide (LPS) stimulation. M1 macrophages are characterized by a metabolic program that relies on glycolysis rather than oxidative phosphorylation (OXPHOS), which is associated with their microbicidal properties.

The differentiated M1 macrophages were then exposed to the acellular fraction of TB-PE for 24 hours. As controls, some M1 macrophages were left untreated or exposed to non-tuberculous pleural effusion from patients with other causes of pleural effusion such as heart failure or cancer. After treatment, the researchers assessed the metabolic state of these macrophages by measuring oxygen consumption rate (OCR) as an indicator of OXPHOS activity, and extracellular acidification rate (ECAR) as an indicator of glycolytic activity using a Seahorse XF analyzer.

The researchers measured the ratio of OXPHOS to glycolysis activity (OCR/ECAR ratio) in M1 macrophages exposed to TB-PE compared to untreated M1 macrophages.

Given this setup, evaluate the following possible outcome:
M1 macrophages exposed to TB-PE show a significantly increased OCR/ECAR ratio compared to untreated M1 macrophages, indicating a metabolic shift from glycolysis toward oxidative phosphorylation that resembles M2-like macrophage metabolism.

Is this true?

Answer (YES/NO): YES